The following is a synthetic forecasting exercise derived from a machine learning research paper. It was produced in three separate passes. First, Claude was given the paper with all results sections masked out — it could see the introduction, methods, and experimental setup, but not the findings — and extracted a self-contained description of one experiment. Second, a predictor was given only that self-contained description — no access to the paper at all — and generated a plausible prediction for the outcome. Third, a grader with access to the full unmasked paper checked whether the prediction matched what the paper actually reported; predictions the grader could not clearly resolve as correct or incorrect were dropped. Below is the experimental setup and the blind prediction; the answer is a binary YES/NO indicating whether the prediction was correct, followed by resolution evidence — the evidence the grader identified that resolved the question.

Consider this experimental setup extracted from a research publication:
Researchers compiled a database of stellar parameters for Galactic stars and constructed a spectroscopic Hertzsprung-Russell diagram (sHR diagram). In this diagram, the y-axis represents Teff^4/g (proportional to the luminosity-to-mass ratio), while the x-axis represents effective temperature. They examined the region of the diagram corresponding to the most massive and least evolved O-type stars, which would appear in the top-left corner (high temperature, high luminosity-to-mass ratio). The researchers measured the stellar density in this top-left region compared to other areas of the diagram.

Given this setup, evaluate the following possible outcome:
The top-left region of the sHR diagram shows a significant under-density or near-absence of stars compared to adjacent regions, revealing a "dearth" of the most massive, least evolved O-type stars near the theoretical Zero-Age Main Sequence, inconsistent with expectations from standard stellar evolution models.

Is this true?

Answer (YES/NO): NO